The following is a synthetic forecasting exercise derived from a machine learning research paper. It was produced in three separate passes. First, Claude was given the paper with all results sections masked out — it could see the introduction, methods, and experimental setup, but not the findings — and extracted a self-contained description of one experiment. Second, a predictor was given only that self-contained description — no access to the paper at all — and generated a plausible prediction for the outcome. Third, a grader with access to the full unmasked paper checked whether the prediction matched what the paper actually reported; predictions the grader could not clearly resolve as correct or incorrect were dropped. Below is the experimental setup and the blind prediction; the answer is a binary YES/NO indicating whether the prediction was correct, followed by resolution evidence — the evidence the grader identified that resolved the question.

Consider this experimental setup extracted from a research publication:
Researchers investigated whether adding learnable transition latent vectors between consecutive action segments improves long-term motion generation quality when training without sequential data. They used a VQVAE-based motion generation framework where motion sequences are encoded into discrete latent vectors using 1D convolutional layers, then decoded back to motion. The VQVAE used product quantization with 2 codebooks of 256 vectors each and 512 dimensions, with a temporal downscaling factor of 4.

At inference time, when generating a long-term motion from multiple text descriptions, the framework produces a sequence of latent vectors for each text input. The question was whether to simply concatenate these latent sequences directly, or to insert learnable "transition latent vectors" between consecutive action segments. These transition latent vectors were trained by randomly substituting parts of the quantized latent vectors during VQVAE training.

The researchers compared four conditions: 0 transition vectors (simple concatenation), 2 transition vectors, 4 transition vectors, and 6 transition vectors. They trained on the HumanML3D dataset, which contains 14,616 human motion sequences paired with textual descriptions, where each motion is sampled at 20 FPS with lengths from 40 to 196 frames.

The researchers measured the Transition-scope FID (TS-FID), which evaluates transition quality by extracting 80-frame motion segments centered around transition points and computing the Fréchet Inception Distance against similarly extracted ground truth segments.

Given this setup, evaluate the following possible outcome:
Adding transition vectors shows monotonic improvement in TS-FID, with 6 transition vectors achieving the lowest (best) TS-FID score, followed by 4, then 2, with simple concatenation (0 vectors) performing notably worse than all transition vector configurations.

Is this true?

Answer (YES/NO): NO